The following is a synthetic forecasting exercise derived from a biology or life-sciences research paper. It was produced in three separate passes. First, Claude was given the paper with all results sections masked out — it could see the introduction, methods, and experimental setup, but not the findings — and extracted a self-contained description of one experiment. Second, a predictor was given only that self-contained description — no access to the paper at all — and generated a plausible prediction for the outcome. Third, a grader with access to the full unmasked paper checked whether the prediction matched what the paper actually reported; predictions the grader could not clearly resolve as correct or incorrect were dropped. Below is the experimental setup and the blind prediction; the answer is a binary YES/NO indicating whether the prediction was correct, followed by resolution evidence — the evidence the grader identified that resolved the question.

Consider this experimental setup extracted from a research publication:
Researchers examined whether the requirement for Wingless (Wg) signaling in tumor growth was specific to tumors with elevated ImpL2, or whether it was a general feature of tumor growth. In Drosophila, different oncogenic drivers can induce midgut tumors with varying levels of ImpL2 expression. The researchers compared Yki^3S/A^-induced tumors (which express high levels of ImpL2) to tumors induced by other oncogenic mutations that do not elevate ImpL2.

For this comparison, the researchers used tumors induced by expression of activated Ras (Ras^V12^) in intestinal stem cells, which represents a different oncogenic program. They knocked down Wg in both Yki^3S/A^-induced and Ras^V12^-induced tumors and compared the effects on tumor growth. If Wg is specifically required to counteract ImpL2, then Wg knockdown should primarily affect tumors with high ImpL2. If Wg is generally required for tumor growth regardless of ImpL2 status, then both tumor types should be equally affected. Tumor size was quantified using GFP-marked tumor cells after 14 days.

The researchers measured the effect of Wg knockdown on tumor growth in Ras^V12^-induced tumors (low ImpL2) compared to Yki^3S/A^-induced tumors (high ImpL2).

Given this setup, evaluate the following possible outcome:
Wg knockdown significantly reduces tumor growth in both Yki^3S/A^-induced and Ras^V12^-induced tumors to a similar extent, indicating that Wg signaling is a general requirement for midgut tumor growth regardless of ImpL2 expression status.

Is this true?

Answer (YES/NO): NO